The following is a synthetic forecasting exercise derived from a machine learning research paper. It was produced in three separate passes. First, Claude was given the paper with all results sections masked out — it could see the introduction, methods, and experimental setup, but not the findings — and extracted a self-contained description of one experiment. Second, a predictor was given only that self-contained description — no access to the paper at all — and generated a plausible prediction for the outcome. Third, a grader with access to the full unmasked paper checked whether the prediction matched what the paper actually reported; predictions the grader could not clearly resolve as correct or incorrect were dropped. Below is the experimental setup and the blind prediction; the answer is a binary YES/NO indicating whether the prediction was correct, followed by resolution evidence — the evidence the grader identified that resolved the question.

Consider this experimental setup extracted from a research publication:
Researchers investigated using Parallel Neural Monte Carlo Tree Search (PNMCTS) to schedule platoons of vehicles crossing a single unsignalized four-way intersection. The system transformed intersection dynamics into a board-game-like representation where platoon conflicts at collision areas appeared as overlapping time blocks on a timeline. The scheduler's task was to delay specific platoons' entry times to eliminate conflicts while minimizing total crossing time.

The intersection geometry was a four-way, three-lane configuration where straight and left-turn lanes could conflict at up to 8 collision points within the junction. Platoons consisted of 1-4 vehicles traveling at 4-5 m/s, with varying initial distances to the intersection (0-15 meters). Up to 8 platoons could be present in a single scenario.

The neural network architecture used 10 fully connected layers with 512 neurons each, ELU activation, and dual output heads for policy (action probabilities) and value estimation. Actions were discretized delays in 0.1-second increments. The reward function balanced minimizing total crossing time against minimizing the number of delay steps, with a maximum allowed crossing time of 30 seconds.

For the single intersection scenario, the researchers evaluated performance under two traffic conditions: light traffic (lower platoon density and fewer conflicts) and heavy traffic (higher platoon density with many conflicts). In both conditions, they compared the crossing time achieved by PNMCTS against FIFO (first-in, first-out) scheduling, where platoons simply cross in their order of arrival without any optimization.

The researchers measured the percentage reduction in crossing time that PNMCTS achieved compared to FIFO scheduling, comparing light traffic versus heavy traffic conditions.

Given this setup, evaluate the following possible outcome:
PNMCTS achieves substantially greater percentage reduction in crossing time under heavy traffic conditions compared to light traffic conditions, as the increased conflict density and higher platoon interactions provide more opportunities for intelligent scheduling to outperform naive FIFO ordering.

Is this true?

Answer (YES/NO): YES